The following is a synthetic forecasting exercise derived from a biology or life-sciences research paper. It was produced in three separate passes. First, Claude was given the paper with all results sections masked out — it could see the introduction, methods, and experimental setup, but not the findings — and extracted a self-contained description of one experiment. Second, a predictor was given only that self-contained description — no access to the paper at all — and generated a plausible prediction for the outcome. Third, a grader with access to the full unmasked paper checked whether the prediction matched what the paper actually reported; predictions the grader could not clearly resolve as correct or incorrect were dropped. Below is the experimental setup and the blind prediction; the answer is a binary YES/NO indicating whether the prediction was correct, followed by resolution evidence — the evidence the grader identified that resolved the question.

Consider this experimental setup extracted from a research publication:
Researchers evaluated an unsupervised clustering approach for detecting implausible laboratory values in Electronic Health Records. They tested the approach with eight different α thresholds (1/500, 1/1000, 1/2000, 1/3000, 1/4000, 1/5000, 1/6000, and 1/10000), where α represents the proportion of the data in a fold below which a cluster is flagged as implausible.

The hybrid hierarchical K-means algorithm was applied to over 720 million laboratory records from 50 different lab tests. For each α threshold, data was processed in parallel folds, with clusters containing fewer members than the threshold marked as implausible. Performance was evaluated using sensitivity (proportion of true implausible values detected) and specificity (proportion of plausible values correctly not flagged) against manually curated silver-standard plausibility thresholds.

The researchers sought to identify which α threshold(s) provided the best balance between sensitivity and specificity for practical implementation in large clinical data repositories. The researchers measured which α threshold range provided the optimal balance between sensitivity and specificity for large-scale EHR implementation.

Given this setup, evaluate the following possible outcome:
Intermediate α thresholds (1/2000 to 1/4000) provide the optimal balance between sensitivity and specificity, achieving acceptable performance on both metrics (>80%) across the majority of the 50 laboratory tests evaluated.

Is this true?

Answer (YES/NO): NO